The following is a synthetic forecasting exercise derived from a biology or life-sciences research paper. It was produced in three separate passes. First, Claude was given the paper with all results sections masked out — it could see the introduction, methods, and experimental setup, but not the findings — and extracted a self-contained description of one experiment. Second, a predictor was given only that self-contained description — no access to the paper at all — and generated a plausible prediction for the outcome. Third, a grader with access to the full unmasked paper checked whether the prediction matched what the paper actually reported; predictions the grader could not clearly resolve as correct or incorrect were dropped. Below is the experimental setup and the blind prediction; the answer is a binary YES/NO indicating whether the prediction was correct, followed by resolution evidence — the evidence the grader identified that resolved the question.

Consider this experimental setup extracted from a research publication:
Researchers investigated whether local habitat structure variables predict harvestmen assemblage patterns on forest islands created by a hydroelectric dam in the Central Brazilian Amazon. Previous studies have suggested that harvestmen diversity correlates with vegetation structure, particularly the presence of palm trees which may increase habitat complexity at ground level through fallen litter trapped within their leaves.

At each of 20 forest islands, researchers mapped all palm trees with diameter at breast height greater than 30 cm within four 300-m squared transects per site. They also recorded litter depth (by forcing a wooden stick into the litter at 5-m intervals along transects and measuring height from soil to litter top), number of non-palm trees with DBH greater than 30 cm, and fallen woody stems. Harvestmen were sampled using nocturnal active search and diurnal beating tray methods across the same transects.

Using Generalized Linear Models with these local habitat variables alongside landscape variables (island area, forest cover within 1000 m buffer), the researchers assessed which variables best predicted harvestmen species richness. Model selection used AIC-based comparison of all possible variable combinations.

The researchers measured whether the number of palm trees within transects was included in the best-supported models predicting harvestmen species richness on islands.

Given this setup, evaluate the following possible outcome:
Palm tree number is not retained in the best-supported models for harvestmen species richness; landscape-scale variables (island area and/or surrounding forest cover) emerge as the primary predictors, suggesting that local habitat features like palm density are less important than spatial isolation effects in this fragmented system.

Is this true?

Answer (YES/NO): NO